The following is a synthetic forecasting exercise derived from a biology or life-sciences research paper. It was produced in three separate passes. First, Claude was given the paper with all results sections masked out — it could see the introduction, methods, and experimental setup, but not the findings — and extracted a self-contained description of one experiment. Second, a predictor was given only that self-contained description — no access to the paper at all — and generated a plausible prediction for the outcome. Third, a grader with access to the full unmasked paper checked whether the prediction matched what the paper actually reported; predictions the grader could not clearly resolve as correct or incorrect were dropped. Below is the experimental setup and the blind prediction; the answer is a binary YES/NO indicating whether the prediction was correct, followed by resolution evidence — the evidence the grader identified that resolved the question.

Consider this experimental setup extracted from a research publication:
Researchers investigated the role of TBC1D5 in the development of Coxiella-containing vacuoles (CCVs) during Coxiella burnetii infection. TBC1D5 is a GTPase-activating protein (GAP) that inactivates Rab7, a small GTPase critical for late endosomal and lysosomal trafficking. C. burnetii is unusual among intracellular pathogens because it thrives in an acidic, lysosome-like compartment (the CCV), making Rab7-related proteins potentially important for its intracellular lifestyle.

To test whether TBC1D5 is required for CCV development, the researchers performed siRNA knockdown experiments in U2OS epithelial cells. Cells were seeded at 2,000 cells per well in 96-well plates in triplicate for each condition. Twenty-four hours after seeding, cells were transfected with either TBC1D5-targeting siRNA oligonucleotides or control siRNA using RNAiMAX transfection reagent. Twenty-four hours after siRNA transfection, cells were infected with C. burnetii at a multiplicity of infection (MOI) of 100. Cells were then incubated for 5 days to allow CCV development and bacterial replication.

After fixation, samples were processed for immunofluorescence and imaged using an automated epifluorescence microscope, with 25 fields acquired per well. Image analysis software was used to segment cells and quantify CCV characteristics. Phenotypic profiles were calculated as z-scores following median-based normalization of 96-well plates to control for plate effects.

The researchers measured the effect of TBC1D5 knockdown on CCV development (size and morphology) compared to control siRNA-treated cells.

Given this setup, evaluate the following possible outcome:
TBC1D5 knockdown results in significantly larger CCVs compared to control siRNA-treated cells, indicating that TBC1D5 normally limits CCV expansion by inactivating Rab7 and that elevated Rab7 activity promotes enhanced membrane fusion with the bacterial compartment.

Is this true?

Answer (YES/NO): NO